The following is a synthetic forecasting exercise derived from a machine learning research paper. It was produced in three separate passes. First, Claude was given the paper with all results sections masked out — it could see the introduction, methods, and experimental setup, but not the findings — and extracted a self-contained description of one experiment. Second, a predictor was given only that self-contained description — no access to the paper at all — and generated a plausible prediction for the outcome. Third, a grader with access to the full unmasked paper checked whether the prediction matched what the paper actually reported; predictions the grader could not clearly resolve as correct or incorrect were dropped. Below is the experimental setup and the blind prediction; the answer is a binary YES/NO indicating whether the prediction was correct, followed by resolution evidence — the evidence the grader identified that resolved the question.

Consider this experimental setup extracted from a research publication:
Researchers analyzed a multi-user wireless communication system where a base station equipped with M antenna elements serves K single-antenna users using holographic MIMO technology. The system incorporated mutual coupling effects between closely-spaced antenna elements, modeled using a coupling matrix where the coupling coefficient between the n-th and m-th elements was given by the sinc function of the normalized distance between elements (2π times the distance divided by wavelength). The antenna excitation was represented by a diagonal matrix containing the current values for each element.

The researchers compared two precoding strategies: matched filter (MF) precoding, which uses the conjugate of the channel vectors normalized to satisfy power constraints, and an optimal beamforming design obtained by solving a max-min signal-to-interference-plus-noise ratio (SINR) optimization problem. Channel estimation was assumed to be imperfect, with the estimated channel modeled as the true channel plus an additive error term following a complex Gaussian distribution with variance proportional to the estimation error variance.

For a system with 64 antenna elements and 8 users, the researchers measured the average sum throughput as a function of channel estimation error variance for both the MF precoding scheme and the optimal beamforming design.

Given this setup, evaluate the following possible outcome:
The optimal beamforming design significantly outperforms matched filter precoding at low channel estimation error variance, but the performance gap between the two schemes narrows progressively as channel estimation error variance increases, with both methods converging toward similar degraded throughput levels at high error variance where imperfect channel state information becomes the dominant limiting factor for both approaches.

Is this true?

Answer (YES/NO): NO